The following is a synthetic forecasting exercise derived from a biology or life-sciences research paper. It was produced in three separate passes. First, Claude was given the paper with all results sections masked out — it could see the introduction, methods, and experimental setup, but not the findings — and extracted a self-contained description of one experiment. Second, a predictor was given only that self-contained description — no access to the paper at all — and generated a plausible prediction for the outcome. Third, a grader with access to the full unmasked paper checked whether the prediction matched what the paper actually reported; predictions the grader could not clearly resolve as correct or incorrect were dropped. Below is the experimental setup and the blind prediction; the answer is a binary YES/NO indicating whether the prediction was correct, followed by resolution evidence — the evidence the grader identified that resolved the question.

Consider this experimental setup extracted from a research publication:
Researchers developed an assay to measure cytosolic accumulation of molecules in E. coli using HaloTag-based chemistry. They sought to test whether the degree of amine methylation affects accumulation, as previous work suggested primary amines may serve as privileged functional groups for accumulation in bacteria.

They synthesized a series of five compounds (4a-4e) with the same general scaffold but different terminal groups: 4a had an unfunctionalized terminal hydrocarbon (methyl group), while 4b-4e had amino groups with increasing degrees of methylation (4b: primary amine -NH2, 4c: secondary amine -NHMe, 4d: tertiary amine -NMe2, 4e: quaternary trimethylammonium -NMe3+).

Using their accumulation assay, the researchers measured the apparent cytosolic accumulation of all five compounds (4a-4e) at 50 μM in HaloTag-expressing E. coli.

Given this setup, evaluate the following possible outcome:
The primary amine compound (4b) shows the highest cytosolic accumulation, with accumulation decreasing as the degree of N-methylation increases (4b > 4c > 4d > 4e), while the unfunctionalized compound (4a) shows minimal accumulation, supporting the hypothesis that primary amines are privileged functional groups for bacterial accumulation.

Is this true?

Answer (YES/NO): YES